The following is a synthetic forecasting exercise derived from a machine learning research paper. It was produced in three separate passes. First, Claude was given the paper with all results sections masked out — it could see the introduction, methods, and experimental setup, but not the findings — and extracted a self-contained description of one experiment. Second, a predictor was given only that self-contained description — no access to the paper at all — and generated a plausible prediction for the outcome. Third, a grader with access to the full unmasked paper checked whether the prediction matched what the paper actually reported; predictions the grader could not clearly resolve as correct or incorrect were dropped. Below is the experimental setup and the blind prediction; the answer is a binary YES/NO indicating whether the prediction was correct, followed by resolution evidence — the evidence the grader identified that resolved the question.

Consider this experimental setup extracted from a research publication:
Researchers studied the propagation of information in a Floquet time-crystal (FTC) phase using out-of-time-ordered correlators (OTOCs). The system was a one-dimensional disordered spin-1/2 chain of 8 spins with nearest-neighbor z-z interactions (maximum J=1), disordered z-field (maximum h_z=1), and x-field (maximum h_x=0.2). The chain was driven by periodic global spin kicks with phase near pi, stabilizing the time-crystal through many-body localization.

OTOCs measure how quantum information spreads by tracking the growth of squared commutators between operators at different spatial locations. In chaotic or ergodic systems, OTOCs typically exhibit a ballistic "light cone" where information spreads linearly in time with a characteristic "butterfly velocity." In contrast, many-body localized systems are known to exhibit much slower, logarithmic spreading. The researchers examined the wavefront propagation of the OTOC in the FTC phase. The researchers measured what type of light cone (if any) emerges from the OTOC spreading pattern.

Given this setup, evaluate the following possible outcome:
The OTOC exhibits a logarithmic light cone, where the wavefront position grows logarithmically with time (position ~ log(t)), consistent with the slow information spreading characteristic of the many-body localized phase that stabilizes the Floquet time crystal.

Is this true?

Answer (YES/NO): YES